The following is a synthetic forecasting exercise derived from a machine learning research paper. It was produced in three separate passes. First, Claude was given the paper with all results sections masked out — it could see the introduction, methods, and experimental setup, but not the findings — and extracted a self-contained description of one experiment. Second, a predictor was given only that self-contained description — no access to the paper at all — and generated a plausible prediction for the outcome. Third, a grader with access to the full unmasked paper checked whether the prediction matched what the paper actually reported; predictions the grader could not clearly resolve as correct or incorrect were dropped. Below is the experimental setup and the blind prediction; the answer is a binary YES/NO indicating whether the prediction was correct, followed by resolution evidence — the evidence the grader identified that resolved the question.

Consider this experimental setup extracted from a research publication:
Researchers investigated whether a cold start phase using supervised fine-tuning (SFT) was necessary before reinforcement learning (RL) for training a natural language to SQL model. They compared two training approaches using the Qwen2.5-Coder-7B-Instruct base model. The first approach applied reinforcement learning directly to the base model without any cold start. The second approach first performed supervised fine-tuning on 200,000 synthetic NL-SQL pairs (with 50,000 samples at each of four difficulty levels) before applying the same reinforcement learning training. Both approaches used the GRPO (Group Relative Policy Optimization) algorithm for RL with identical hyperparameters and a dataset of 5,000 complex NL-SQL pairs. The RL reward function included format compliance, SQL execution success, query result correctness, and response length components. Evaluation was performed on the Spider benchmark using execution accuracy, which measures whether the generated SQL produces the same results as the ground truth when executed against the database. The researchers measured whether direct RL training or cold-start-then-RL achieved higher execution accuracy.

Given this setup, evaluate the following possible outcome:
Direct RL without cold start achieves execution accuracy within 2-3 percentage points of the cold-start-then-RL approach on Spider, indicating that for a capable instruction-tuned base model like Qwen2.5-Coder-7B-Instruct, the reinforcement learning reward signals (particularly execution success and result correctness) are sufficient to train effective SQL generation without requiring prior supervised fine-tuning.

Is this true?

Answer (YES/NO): YES